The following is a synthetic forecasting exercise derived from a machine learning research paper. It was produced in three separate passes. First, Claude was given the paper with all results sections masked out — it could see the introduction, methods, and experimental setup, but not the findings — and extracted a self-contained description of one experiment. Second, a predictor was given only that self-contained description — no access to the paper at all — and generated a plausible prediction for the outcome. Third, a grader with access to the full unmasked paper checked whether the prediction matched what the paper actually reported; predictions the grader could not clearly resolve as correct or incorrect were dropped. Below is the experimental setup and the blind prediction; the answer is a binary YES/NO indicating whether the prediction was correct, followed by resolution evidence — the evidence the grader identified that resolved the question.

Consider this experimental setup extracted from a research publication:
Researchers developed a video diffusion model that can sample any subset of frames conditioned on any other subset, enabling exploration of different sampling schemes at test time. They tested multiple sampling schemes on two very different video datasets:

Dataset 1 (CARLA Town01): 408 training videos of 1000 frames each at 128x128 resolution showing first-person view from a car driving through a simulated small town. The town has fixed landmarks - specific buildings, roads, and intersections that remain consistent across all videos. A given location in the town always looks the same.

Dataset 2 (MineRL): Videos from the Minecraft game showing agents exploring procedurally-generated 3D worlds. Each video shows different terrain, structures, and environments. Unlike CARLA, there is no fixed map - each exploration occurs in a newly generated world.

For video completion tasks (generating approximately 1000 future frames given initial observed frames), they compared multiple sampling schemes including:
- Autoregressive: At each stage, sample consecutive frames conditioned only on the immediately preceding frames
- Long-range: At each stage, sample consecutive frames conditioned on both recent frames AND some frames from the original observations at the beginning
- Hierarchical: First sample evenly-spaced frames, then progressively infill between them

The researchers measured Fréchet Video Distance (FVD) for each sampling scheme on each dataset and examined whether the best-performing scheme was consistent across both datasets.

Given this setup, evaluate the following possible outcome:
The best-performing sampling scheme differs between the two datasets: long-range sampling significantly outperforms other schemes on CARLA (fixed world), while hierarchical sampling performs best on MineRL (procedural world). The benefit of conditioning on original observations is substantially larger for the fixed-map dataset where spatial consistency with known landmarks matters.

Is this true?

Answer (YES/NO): NO